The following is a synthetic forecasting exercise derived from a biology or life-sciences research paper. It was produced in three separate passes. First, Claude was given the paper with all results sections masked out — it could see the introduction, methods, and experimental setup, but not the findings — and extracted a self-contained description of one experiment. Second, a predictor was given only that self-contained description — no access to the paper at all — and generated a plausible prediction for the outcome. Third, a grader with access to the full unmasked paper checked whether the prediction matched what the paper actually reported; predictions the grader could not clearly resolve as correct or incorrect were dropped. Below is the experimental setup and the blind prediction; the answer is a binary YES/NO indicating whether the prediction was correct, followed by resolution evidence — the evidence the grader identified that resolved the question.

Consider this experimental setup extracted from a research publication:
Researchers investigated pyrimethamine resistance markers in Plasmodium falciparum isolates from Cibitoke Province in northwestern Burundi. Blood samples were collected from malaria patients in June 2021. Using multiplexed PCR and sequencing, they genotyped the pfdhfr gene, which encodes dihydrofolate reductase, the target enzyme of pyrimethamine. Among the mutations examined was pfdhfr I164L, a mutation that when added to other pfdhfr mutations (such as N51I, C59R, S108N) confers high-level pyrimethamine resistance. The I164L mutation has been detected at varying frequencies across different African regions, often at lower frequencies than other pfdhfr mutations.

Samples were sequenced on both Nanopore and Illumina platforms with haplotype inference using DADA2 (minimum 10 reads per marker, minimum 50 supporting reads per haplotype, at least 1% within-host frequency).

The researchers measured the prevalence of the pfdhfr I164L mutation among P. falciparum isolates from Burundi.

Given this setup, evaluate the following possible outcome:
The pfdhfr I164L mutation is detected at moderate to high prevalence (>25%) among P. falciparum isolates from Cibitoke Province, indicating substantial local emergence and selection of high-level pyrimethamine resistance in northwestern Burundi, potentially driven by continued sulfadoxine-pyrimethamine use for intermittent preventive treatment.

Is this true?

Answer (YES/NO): NO